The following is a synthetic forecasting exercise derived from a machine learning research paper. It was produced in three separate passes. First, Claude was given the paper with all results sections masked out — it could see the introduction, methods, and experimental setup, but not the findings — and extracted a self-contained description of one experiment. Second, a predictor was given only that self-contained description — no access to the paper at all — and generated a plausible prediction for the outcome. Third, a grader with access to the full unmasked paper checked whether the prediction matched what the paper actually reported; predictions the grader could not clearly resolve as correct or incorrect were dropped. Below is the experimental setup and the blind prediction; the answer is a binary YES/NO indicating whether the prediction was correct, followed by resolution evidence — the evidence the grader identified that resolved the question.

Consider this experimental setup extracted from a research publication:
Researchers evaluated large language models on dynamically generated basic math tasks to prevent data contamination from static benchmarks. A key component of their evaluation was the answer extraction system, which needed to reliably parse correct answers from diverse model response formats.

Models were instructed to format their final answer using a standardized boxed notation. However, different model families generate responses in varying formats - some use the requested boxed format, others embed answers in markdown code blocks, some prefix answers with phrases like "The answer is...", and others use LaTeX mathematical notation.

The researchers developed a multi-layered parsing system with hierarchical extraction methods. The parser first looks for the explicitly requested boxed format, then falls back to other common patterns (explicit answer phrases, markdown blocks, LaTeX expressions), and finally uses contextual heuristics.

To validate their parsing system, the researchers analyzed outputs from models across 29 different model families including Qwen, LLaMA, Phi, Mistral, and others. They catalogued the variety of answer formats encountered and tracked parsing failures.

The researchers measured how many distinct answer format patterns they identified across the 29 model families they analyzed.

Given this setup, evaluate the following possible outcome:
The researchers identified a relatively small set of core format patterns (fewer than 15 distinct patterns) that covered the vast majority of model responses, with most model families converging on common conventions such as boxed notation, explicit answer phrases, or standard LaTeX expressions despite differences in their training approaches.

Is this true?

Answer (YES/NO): NO